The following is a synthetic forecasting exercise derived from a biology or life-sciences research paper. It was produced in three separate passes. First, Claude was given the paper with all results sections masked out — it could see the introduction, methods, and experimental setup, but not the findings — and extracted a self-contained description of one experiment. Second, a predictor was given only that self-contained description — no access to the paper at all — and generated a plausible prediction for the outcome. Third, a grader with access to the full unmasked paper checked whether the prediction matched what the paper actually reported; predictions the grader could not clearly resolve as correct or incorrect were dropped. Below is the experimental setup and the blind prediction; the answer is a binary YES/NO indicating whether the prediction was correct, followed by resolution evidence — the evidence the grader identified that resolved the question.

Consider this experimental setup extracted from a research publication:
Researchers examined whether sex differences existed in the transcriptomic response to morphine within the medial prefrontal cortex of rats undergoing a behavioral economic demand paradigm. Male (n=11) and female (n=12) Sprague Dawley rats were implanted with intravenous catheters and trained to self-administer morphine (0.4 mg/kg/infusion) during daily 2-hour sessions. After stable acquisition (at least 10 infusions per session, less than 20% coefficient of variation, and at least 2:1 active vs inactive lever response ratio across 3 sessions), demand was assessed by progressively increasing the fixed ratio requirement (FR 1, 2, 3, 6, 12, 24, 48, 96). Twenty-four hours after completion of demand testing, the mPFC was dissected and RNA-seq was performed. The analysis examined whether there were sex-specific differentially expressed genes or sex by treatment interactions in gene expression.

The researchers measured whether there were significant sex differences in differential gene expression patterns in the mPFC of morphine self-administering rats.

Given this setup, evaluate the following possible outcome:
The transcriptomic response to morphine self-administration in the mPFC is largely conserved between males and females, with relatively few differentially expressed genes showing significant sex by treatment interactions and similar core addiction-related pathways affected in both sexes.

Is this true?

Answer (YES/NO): NO